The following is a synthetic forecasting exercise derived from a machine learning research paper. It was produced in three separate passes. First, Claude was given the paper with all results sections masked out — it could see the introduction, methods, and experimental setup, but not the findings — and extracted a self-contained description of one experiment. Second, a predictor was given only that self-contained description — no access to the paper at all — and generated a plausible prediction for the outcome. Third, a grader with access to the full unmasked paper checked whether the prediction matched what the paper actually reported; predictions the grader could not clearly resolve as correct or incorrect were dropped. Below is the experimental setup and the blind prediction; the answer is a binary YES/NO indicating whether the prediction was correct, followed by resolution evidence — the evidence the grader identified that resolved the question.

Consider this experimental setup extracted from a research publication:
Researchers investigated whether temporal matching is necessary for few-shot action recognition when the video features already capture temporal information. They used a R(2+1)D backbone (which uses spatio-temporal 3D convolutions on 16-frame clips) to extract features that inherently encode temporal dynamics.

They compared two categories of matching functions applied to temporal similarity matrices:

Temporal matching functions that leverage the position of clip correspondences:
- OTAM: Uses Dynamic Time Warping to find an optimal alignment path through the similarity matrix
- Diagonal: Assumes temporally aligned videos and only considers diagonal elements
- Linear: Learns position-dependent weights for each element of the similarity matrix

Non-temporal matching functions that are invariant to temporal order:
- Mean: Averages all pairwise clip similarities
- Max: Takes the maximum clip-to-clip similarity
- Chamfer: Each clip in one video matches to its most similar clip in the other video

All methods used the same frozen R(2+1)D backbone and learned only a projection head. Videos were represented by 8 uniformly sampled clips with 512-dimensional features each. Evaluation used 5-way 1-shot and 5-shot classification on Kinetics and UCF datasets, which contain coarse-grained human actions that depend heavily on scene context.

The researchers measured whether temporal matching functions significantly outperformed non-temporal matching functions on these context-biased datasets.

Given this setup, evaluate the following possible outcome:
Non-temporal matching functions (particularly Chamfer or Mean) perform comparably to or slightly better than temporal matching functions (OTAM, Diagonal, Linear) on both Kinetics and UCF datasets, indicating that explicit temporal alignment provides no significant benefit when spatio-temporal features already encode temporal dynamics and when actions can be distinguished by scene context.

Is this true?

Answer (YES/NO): YES